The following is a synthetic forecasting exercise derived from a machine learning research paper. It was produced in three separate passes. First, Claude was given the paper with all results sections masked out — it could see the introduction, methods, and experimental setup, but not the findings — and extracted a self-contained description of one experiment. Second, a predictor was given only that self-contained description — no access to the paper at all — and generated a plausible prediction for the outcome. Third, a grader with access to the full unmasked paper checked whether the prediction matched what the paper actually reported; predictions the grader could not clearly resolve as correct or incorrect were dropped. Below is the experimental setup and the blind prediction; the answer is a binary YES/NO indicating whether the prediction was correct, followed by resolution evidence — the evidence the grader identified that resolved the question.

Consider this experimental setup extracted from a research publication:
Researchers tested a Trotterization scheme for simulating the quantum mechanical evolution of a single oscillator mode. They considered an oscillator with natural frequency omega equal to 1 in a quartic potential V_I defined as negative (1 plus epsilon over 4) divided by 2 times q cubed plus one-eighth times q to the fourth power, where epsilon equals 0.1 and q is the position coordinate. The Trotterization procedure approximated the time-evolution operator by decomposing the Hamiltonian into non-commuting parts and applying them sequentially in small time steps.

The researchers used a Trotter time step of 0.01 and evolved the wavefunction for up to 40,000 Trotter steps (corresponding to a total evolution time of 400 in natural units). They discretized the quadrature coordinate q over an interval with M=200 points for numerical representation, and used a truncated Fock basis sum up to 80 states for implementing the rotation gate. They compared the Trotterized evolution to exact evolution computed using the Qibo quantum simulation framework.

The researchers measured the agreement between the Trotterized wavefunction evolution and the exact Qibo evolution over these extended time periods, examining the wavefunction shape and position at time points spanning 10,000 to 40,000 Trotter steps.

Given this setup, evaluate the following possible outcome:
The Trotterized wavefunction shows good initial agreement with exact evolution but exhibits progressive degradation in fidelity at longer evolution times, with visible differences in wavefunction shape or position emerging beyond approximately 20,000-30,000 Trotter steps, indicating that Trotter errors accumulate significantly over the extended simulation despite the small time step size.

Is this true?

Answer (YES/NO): NO